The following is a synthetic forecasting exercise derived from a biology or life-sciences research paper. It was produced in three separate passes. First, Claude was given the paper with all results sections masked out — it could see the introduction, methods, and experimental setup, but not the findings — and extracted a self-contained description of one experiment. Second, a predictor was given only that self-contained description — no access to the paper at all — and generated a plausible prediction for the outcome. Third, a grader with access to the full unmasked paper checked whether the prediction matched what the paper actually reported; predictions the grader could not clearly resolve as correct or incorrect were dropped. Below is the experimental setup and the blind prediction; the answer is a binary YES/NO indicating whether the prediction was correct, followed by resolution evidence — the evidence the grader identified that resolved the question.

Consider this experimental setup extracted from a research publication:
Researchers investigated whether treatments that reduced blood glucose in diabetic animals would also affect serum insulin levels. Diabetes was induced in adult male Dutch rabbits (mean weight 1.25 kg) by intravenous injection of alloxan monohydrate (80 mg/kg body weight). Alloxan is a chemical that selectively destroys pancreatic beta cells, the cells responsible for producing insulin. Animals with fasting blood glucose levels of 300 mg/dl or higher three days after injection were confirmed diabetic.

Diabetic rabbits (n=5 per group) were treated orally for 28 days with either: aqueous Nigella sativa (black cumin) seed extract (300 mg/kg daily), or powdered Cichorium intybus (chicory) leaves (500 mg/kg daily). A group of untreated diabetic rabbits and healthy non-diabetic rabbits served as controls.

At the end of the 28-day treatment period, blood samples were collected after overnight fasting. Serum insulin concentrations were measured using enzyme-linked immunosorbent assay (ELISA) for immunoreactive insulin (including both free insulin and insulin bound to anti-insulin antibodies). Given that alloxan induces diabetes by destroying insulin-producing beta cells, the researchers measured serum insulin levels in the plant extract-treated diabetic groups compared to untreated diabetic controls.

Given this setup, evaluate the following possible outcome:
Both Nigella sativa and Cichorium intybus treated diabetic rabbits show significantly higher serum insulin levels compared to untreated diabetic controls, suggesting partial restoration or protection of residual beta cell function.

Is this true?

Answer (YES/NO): YES